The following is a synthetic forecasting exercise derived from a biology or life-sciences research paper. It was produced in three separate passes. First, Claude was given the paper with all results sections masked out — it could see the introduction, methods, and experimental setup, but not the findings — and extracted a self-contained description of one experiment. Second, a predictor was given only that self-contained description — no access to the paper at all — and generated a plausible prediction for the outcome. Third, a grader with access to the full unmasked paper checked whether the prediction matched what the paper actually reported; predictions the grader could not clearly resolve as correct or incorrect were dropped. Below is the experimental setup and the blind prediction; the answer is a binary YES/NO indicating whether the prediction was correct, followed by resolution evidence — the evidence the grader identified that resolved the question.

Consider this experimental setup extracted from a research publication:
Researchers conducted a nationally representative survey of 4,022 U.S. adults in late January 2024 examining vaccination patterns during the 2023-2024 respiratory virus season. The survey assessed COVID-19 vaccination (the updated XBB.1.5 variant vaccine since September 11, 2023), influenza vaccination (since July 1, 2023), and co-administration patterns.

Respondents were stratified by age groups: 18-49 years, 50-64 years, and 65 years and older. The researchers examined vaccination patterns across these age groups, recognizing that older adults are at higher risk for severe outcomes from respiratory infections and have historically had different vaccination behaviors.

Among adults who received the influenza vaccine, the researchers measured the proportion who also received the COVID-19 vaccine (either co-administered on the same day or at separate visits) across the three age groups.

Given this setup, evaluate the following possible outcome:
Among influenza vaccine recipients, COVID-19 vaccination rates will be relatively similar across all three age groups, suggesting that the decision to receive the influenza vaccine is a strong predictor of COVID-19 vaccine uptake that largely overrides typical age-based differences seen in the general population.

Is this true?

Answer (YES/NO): NO